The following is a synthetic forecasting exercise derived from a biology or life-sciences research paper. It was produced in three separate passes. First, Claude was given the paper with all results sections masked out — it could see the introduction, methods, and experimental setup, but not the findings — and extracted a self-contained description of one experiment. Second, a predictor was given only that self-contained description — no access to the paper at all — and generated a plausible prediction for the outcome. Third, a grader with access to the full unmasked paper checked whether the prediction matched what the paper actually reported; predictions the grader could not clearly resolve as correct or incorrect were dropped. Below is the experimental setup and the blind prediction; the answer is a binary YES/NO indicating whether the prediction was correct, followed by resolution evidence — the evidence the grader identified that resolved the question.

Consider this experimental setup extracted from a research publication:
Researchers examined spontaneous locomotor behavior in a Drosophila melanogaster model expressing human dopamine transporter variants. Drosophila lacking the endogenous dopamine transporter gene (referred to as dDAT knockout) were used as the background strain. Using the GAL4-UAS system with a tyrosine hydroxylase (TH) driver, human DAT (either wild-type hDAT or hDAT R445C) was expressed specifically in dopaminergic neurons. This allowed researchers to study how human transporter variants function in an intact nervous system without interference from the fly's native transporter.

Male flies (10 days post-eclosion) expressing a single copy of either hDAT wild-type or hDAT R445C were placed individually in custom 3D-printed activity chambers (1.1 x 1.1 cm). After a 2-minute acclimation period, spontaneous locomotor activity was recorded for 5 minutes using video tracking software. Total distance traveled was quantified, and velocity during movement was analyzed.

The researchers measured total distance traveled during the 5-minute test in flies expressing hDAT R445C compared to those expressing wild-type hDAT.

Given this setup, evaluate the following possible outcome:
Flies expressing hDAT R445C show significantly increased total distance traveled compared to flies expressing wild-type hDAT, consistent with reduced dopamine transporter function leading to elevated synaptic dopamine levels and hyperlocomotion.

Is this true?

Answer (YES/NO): NO